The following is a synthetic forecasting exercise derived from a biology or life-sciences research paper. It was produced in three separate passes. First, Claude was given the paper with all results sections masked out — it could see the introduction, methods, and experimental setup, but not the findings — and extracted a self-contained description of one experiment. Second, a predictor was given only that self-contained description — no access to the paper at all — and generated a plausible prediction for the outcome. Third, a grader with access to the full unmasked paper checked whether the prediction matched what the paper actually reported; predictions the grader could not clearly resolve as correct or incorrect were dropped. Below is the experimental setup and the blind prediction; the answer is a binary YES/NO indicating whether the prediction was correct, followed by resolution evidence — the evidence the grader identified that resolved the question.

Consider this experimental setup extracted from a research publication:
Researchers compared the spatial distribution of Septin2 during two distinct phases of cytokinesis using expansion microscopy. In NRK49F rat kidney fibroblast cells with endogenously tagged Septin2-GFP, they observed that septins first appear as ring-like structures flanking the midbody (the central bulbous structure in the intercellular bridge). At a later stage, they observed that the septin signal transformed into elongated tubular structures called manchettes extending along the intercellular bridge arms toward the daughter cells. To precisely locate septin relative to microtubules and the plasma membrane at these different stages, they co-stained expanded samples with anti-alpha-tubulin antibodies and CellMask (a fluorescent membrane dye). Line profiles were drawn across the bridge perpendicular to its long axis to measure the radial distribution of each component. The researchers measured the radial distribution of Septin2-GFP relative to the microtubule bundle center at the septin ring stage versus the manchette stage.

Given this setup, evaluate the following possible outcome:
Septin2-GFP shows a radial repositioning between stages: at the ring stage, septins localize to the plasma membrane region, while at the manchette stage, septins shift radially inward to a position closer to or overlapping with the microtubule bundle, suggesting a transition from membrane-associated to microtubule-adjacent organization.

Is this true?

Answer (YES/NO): NO